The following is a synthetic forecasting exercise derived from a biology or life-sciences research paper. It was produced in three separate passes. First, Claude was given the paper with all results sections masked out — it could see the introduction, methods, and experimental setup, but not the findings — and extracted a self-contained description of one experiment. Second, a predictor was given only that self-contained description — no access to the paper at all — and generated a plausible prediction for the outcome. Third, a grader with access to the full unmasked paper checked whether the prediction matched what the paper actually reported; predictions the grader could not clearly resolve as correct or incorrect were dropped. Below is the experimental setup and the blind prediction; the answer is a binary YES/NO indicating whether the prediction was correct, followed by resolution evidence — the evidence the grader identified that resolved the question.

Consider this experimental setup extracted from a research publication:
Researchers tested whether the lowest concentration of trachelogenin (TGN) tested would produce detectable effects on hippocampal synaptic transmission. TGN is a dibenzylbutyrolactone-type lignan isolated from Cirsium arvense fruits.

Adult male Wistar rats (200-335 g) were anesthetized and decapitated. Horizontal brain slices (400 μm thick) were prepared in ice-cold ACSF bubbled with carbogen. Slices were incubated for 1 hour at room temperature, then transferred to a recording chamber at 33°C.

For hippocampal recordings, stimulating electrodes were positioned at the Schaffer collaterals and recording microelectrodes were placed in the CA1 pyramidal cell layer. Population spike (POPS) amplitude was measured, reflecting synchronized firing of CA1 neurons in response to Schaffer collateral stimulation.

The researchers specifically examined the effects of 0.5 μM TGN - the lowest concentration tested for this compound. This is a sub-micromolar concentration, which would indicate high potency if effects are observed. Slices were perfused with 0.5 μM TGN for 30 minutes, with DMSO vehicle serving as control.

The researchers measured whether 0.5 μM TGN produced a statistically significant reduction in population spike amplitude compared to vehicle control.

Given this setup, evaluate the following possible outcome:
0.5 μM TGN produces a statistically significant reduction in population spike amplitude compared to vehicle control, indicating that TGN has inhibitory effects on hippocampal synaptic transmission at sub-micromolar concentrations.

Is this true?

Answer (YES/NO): NO